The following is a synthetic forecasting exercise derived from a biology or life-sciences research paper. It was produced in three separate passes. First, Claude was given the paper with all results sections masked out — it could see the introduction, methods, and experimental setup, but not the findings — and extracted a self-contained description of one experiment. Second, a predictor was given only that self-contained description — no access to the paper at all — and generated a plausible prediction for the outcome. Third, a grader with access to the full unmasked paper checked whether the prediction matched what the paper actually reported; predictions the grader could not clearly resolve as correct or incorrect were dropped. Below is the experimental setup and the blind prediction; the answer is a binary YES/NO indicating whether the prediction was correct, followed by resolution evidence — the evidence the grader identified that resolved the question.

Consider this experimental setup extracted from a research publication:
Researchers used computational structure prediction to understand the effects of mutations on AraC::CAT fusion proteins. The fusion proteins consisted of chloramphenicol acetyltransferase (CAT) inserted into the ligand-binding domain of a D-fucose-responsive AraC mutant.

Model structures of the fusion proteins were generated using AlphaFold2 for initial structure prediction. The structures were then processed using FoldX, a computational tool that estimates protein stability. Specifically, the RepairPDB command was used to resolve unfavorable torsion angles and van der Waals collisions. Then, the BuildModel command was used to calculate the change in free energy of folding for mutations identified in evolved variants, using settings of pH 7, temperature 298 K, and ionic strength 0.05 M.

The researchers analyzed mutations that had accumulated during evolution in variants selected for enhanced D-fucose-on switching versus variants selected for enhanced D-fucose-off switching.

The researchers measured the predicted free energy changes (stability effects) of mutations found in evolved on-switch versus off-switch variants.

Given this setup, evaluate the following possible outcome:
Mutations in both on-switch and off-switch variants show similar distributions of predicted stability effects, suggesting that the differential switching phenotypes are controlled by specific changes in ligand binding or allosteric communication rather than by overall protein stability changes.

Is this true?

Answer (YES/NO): NO